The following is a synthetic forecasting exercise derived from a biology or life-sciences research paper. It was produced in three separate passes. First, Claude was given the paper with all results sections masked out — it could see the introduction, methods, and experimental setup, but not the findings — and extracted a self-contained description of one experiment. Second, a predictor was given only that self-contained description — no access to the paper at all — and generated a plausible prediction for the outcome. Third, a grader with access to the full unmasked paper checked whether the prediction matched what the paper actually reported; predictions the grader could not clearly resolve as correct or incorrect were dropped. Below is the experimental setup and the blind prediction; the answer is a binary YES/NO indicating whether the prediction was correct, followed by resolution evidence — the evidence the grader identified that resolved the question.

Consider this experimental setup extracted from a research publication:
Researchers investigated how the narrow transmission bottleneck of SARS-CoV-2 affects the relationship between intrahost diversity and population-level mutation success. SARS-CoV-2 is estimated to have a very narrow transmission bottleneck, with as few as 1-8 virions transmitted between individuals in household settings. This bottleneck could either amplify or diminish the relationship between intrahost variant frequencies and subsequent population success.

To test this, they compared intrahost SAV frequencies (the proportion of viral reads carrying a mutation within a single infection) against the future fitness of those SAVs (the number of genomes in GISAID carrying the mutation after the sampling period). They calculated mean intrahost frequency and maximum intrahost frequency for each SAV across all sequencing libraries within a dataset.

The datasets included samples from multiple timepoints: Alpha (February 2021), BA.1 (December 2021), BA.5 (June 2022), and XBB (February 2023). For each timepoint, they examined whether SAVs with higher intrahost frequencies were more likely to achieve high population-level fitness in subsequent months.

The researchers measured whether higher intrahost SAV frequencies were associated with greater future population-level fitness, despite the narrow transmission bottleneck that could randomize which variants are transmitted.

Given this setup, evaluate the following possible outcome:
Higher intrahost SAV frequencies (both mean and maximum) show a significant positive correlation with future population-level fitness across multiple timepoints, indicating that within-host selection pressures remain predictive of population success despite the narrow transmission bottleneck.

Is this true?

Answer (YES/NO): YES